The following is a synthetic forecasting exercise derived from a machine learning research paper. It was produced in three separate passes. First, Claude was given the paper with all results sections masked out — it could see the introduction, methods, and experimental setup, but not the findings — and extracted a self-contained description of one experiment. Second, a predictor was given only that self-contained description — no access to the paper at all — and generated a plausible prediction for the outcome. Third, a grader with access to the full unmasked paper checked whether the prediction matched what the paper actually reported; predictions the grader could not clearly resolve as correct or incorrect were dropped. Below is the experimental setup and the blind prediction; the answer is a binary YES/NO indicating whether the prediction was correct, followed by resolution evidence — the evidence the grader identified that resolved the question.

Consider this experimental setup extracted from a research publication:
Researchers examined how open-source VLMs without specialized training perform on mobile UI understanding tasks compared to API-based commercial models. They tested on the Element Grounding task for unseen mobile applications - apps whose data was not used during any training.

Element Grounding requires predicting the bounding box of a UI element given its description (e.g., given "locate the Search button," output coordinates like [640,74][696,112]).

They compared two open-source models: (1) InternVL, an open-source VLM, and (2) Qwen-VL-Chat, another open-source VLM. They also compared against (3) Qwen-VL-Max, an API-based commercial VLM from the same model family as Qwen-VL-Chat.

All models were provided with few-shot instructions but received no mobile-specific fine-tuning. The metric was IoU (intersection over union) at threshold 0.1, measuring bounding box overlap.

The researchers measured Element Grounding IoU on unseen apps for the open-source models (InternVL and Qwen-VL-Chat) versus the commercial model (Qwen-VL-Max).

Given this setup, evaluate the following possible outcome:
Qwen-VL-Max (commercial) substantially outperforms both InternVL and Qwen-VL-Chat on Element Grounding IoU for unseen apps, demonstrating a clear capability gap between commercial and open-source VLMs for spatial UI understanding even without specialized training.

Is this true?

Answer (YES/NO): YES